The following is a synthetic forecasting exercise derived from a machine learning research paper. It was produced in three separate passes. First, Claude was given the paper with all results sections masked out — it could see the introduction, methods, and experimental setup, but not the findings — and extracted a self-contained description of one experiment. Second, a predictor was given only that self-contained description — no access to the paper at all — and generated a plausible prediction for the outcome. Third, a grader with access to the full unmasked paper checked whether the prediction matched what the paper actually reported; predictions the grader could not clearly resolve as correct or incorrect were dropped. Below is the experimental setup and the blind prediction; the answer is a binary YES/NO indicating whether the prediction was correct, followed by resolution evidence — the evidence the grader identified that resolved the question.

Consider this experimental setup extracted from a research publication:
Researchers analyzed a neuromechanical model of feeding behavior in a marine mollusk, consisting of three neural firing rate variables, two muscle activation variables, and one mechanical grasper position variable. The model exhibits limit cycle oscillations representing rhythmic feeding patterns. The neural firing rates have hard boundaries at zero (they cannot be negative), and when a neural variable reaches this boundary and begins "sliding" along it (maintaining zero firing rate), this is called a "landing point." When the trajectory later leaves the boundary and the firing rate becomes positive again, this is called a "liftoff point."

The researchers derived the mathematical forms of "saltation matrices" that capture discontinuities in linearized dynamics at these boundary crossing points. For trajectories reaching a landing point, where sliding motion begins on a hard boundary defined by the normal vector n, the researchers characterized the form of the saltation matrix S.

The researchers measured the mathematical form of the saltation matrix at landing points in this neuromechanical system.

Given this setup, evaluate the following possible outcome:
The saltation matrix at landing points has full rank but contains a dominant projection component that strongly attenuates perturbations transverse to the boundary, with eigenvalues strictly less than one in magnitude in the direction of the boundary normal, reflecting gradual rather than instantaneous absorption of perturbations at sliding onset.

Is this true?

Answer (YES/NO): NO